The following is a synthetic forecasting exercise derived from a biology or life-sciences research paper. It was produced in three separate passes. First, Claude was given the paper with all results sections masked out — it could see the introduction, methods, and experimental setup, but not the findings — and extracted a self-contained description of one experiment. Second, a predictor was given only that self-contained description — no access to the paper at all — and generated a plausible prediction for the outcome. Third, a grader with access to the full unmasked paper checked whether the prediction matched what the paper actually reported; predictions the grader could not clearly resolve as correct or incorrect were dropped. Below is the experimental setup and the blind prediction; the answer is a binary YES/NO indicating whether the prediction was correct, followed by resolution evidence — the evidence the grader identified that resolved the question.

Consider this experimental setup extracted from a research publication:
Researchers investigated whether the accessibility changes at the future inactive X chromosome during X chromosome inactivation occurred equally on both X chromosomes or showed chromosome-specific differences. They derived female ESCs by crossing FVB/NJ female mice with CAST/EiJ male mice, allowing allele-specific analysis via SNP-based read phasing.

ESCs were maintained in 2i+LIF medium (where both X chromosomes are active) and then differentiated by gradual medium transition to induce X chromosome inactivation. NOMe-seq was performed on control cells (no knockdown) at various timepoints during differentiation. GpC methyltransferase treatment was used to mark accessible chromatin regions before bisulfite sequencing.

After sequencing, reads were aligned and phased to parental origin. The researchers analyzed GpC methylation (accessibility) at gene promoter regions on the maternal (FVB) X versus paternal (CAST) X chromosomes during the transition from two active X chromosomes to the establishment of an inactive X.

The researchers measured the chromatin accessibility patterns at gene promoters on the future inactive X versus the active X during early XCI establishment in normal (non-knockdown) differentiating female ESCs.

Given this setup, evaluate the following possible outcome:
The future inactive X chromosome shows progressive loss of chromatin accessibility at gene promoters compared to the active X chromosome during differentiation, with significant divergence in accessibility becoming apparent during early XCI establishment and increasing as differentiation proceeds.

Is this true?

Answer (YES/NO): NO